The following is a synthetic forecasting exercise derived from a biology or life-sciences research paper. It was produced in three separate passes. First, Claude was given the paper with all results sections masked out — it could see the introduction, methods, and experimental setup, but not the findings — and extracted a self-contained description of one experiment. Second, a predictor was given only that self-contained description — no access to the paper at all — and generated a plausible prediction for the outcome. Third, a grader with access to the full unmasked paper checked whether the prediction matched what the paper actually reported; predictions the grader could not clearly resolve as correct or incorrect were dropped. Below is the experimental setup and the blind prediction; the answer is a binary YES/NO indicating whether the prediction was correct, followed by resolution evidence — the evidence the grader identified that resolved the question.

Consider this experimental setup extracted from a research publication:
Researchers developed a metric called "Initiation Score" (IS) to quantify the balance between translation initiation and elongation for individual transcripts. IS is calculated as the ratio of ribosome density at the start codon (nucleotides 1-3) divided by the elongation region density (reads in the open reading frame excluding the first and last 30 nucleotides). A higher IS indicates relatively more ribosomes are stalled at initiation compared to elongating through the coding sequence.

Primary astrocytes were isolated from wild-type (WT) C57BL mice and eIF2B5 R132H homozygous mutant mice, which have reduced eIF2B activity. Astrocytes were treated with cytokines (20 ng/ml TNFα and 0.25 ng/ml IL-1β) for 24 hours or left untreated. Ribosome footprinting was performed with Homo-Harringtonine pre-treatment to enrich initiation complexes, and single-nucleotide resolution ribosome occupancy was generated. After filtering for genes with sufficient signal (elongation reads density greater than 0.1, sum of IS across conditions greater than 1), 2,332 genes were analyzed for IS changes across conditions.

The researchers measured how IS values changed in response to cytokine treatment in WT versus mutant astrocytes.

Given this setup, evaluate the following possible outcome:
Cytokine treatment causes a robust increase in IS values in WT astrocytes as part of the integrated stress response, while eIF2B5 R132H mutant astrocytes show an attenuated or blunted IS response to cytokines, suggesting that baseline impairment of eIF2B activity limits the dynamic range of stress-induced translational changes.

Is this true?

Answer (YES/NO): YES